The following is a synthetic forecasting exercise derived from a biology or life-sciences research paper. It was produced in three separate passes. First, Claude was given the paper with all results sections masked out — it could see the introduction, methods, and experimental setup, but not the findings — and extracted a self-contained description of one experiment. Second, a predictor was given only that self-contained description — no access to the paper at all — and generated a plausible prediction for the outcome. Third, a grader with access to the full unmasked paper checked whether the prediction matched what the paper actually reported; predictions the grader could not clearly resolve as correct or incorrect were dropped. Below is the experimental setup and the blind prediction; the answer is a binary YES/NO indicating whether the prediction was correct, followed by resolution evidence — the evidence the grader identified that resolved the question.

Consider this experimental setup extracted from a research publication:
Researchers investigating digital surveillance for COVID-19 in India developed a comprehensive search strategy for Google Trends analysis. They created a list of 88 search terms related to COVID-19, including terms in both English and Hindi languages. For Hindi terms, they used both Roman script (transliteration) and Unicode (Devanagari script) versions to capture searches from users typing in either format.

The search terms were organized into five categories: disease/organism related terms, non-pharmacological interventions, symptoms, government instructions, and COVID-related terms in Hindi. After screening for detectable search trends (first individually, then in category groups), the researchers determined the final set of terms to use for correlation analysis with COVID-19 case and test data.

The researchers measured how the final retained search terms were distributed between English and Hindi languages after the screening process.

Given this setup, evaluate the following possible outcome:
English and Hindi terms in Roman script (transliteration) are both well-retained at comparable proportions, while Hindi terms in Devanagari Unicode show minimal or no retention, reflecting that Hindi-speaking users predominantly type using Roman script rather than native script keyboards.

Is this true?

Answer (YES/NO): NO